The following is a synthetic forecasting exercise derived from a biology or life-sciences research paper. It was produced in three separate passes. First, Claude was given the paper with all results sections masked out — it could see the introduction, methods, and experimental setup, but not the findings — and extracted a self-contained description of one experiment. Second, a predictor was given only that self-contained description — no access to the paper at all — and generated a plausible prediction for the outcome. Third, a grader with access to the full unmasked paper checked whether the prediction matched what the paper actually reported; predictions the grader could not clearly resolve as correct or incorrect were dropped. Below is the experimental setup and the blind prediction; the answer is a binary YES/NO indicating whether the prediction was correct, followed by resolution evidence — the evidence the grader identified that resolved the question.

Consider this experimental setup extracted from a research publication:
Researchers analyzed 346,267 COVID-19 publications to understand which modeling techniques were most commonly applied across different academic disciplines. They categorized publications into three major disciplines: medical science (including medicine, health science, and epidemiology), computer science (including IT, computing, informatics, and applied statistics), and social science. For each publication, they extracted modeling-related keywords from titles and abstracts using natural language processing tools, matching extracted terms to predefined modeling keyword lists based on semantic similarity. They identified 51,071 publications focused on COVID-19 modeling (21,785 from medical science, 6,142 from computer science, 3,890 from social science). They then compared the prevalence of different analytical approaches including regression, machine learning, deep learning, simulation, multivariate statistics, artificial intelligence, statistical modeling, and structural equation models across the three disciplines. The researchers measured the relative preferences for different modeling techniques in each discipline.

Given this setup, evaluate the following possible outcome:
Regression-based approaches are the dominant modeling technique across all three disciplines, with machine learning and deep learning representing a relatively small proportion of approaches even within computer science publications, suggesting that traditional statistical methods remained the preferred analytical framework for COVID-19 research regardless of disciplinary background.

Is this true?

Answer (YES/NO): NO